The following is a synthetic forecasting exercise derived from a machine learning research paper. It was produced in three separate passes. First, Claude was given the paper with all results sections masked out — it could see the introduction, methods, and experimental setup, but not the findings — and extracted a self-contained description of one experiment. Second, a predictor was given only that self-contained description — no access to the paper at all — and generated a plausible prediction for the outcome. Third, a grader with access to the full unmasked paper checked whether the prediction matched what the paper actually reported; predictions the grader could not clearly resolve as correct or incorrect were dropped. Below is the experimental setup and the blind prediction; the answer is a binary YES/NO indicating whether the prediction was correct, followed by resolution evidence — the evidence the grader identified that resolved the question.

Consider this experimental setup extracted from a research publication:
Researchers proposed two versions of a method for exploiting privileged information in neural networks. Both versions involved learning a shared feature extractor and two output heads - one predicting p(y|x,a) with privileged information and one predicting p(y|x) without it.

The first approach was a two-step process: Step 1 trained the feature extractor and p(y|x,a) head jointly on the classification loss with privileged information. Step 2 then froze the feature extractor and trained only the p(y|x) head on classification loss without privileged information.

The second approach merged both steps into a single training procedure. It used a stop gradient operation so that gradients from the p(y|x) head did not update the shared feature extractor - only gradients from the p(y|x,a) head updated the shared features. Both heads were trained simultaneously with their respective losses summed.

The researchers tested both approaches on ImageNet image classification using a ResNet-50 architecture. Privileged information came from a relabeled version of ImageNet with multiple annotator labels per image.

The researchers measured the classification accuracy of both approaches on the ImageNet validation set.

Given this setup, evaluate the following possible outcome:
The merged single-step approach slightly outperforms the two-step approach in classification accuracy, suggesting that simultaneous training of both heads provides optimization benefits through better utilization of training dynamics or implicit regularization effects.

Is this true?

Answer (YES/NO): NO